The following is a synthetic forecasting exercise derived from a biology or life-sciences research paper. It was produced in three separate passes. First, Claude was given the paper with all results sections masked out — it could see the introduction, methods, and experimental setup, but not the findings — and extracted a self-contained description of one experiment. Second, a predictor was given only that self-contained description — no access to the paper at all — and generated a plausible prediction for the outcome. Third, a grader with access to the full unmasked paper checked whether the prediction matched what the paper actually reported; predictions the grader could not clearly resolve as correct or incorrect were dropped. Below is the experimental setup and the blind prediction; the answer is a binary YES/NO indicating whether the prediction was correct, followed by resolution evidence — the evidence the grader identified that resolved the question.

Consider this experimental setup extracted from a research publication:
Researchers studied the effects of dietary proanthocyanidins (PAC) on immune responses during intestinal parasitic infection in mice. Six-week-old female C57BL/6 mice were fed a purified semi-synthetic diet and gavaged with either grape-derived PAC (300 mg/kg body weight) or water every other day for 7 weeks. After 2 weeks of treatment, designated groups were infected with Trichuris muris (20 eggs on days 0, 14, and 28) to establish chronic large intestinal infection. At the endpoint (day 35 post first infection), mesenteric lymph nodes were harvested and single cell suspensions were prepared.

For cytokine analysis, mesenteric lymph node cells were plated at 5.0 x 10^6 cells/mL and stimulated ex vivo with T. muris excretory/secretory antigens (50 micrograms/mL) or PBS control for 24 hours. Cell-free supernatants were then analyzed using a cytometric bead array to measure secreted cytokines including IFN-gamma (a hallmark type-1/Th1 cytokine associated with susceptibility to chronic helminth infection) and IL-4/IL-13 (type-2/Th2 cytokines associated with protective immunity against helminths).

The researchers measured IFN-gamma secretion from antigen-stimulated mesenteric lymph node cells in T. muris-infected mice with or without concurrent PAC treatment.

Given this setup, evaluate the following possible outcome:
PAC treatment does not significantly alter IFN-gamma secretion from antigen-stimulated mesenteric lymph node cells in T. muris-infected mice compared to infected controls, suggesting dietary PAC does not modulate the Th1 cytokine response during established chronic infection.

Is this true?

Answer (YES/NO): YES